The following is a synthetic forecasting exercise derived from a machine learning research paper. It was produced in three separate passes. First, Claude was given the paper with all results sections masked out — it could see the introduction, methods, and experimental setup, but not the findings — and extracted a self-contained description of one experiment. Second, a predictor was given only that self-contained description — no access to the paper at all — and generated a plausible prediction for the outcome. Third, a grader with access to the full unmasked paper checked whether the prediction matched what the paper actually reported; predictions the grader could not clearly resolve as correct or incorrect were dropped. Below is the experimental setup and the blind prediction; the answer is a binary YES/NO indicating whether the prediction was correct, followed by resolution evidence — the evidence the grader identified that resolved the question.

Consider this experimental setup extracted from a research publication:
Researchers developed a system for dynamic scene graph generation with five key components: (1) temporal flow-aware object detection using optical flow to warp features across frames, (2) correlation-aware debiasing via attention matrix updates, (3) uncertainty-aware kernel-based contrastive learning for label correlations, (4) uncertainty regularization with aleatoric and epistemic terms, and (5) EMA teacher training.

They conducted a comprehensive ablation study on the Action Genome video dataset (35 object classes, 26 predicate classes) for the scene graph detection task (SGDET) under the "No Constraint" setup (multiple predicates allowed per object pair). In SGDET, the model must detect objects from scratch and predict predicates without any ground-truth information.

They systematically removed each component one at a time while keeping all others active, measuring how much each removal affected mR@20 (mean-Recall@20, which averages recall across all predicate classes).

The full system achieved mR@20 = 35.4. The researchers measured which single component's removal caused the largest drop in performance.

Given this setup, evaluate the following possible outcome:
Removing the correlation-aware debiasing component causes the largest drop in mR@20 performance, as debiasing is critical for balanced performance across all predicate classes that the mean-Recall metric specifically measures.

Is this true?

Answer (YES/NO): NO